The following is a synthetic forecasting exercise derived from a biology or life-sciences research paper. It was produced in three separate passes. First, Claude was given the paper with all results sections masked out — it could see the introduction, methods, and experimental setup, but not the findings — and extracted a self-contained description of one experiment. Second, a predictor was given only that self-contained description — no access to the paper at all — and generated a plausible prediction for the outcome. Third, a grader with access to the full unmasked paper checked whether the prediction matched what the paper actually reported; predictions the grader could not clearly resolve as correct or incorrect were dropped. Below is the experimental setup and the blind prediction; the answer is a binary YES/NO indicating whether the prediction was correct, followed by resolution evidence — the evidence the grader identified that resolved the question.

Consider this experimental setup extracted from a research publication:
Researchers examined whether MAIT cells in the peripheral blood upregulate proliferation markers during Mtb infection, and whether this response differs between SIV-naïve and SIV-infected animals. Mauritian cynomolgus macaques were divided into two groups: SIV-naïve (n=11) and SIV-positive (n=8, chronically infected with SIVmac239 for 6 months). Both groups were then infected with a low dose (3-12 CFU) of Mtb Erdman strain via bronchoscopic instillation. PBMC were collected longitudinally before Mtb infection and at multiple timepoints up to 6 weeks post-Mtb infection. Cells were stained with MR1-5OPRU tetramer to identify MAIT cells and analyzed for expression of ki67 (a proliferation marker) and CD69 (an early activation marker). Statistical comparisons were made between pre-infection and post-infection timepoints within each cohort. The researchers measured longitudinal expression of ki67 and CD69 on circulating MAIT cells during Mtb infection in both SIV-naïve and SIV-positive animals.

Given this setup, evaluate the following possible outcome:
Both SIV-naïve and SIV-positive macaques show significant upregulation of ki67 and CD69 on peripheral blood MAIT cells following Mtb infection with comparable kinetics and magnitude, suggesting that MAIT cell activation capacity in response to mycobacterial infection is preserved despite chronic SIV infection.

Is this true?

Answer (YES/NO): NO